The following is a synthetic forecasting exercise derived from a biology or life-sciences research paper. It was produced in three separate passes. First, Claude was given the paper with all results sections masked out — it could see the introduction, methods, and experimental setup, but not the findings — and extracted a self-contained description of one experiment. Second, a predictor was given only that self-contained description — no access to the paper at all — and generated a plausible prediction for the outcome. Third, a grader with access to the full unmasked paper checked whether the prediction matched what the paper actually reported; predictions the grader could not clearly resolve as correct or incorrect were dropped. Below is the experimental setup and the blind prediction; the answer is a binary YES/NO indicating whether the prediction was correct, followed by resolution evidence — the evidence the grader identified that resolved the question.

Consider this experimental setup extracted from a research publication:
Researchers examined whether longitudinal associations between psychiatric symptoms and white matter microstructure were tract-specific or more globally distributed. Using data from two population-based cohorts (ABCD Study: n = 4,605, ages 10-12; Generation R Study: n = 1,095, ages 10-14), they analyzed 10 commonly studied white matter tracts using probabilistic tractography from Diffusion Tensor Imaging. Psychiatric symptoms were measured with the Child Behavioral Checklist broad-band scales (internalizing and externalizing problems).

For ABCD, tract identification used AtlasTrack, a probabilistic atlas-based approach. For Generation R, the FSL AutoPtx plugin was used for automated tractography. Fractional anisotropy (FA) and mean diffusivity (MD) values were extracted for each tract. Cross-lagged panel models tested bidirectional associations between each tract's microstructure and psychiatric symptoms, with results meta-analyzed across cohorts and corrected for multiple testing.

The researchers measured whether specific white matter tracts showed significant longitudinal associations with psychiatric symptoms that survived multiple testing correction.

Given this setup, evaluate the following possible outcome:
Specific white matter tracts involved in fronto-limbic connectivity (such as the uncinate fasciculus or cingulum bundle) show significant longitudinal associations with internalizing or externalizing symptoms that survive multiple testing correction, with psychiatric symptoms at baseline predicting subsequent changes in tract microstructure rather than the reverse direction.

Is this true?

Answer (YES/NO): NO